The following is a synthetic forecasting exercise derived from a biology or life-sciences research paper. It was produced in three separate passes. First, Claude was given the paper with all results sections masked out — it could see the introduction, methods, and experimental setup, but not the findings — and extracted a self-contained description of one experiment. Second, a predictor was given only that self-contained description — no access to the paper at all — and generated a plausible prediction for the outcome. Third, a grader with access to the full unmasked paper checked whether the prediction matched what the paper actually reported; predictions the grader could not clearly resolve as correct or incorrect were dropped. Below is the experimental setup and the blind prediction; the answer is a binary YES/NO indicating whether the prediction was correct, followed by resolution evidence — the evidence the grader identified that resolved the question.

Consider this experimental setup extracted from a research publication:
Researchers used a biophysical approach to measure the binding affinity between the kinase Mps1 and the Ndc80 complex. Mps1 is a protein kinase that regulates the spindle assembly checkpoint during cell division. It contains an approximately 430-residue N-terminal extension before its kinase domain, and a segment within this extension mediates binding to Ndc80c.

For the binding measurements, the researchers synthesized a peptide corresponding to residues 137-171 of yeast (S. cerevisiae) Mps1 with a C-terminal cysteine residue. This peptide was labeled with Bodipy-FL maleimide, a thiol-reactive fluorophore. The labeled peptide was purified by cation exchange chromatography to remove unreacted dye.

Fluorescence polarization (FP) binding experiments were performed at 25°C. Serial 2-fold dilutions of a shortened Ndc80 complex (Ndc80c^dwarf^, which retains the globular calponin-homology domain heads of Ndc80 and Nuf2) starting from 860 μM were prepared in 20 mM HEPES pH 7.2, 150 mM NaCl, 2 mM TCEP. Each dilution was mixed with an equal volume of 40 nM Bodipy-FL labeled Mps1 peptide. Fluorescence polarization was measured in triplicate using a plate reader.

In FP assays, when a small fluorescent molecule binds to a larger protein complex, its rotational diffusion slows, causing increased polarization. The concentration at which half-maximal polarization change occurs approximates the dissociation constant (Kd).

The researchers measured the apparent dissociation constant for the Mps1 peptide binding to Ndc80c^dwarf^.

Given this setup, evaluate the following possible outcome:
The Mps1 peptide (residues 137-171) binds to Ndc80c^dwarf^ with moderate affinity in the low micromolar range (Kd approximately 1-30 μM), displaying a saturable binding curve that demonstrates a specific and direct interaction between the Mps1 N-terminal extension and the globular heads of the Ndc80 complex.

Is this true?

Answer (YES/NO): NO